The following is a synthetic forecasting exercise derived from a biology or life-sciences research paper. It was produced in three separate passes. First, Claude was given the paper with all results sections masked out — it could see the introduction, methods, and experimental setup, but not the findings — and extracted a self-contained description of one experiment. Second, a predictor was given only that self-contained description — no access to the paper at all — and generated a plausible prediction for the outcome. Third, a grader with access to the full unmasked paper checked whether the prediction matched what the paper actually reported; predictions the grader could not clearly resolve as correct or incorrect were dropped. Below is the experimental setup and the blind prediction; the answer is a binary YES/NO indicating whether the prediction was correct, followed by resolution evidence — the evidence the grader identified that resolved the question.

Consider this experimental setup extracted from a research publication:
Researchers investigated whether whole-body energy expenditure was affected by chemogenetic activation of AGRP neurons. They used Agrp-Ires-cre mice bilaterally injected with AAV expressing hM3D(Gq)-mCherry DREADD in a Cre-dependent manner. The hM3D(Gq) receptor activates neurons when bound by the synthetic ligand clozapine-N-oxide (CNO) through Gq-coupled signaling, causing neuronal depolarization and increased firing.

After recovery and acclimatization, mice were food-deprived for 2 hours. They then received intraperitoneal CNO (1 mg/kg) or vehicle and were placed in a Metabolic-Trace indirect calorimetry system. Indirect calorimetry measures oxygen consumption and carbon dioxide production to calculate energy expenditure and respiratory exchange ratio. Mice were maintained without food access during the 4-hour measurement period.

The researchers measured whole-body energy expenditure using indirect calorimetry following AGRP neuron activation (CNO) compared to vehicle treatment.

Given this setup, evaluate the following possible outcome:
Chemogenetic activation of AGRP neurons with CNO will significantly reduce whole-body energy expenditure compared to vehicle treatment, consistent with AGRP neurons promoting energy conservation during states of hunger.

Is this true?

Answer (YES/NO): YES